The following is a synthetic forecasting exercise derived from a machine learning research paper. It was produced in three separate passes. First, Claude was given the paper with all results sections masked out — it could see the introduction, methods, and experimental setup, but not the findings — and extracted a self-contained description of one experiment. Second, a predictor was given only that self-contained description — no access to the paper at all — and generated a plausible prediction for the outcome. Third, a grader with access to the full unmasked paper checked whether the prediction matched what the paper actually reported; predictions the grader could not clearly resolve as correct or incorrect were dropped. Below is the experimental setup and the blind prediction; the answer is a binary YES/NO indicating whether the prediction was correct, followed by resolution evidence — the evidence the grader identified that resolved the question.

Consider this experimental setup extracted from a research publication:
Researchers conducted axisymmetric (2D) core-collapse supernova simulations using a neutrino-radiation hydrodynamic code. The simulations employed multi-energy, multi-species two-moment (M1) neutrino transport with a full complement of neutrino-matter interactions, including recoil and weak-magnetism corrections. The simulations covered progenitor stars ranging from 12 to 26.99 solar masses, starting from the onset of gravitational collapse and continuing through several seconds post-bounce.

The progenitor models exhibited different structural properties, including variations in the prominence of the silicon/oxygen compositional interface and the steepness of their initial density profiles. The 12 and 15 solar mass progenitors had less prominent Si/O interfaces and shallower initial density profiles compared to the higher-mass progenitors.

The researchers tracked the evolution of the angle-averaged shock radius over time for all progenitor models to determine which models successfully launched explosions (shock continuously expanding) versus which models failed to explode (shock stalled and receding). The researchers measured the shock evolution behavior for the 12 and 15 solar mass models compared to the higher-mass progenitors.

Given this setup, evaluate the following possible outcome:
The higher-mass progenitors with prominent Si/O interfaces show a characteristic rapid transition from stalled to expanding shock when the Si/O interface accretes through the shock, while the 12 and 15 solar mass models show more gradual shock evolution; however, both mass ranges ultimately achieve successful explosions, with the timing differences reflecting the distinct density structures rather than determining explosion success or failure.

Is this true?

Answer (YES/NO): NO